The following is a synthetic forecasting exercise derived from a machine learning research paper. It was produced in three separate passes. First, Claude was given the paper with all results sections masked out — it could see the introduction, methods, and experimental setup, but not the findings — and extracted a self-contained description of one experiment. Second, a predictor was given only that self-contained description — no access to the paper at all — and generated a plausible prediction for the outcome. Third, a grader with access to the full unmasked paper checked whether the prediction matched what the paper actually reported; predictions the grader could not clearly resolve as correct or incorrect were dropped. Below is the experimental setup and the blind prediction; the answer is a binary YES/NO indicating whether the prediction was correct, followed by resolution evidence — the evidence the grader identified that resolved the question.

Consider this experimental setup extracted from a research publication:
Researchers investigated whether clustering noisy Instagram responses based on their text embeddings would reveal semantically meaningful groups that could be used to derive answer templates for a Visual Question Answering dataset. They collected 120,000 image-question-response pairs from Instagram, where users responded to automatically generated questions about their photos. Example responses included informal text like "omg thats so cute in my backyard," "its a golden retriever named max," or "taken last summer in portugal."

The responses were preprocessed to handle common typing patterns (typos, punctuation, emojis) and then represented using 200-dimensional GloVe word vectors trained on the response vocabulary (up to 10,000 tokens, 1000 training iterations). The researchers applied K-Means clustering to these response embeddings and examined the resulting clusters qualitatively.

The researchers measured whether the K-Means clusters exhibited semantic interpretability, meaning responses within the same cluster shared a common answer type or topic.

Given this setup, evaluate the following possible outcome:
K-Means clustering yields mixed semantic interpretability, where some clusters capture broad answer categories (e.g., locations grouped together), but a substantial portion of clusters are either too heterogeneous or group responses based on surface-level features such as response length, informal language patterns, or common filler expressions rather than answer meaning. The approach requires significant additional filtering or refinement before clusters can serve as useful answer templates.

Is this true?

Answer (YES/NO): NO